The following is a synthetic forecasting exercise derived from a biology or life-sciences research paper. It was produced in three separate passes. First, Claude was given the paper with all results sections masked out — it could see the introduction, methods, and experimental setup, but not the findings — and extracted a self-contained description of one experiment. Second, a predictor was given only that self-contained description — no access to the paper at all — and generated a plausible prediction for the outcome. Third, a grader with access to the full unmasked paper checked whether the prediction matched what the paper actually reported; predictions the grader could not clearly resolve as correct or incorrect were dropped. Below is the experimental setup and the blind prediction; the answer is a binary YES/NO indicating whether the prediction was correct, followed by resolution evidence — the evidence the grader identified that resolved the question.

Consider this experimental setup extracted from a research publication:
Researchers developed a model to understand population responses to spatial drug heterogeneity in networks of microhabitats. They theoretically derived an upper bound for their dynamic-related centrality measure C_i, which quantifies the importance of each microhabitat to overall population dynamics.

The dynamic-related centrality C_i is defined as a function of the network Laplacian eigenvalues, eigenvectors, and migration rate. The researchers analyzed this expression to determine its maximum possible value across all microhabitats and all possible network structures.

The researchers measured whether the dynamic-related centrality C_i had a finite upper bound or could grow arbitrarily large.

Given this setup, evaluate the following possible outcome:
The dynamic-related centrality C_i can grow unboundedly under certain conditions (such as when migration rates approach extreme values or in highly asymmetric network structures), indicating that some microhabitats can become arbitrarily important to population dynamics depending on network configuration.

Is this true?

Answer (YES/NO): NO